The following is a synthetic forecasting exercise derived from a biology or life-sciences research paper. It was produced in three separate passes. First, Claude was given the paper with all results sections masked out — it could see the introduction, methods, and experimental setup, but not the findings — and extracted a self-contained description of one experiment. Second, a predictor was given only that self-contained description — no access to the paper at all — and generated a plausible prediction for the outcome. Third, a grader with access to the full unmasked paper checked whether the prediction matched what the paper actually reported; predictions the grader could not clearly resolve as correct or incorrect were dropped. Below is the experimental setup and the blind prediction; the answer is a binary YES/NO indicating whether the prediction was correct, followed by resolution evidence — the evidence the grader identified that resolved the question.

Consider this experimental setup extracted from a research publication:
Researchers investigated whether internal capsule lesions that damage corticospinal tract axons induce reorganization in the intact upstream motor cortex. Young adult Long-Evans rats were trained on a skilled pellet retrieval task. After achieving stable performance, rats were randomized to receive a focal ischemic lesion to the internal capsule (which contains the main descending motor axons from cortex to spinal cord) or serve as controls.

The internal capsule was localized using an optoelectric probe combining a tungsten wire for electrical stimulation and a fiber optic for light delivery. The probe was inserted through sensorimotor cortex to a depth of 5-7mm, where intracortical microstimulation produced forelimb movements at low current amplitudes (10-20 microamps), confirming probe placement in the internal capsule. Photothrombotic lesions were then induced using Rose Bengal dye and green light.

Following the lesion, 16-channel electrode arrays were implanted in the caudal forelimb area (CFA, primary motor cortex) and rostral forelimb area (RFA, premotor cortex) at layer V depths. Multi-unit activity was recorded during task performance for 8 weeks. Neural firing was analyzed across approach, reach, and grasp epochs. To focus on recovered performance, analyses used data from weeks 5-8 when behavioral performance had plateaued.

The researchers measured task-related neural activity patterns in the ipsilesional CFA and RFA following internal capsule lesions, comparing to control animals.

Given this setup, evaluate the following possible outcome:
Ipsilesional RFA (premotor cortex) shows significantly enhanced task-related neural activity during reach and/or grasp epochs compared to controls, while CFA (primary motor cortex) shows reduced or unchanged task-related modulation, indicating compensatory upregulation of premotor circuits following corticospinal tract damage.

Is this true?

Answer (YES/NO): NO